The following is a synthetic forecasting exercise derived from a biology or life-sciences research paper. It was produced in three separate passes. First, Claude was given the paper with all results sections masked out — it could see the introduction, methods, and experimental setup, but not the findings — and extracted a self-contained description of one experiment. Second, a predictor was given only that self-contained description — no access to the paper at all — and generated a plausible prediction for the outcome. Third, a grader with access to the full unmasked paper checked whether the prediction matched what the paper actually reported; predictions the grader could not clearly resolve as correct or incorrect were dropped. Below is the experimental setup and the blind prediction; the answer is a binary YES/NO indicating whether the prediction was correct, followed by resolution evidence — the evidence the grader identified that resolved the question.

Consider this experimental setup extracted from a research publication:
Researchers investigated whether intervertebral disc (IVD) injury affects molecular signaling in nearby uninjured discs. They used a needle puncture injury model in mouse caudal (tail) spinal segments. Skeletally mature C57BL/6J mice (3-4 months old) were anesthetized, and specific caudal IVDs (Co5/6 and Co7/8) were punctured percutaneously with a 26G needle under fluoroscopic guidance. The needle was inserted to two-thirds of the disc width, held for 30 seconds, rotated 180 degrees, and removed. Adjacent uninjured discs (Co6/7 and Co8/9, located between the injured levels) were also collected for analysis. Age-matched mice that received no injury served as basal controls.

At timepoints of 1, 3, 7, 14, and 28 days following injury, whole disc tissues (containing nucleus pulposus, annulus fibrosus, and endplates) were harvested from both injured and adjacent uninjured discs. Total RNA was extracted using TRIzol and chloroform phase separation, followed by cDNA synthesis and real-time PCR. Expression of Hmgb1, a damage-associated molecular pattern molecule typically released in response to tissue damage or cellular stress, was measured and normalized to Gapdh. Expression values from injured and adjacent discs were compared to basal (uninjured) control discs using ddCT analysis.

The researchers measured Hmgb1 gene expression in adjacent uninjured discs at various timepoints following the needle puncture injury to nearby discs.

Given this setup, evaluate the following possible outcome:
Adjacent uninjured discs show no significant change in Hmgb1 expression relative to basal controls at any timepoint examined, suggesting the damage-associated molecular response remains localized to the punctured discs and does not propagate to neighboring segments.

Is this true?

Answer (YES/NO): NO